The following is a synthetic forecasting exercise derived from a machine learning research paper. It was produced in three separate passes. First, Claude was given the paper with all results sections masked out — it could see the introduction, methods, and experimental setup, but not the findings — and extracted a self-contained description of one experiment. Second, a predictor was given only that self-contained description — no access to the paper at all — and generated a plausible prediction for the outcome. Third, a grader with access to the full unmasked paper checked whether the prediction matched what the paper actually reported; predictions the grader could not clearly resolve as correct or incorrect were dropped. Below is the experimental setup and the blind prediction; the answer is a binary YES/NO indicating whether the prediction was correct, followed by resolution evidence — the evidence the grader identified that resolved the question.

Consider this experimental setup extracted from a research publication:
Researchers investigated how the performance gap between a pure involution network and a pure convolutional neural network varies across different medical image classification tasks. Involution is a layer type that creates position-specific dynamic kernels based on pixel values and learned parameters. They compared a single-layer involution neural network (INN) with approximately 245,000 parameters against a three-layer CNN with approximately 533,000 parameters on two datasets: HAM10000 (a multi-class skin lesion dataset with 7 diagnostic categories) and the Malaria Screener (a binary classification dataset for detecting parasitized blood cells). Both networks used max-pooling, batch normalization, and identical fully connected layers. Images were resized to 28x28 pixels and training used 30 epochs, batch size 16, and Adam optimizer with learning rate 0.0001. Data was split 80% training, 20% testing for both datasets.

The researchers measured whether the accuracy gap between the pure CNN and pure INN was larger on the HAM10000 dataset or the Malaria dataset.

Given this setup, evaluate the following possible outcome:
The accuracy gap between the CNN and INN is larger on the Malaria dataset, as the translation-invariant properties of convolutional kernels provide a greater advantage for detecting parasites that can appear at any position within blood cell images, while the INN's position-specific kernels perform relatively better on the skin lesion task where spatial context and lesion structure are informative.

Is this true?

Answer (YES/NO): NO